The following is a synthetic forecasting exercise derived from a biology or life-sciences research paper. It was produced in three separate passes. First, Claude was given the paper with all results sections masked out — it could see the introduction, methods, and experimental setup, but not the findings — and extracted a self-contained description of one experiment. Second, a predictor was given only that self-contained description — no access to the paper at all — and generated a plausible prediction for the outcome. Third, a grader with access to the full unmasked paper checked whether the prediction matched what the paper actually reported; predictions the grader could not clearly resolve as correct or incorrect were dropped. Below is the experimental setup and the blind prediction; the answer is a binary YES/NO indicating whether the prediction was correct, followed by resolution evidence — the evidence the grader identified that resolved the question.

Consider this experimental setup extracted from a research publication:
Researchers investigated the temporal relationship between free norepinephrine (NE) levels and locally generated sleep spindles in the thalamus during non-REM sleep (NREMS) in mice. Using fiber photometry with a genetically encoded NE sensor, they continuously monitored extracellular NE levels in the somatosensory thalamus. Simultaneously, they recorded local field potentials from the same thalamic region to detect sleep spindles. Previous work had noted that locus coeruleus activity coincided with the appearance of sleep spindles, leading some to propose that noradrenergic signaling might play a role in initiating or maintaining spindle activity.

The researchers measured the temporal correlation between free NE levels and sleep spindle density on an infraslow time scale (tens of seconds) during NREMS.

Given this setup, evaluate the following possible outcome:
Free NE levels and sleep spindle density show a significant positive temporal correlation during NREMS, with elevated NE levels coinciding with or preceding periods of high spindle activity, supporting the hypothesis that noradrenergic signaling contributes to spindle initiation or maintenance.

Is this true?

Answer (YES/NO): NO